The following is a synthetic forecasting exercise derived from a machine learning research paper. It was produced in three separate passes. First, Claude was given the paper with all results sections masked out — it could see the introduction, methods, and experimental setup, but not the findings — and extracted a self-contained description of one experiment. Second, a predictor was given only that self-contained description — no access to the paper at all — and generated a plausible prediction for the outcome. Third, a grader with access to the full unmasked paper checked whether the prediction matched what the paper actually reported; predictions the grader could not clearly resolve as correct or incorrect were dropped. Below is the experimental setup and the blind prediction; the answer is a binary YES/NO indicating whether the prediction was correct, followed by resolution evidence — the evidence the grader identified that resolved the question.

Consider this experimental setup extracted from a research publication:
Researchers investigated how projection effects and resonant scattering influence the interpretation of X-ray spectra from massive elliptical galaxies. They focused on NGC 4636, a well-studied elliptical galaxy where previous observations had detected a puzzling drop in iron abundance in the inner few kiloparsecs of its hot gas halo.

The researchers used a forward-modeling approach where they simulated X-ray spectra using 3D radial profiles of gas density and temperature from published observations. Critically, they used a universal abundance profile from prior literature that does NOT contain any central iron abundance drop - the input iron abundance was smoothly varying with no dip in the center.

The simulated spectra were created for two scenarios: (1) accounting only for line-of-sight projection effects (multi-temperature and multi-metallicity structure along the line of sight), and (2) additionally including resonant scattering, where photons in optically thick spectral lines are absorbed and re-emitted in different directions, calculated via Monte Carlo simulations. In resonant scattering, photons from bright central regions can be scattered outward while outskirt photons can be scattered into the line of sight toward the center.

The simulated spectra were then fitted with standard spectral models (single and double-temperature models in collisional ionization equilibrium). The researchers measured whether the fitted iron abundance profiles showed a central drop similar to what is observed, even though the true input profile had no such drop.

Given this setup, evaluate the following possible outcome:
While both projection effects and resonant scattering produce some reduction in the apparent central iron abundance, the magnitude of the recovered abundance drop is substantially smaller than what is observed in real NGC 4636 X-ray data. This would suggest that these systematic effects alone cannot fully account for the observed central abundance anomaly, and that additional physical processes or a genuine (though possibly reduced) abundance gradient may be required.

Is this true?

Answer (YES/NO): NO